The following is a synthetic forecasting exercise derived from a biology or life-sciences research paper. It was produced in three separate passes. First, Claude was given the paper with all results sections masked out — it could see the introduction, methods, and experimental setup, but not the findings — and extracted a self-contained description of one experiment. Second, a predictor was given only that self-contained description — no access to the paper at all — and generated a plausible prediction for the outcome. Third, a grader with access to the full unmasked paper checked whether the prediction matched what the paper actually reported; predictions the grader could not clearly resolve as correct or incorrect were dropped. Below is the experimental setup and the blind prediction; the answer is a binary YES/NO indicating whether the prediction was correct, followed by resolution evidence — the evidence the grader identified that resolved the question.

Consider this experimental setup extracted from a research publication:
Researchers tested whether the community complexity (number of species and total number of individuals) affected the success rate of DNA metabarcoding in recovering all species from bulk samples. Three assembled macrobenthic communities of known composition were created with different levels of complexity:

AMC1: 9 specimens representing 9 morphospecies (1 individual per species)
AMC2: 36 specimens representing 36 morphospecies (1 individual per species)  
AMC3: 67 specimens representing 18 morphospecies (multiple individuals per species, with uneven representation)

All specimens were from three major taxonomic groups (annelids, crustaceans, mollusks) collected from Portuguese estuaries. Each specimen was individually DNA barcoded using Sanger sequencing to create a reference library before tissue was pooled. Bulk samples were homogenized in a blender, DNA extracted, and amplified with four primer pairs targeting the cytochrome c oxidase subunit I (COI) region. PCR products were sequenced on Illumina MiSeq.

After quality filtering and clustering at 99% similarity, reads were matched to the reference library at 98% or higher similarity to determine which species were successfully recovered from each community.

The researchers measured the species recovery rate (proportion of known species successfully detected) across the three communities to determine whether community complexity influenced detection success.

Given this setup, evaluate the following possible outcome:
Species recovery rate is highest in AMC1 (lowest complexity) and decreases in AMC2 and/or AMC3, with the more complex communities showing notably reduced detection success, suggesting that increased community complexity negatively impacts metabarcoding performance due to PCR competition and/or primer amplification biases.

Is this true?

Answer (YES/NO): NO